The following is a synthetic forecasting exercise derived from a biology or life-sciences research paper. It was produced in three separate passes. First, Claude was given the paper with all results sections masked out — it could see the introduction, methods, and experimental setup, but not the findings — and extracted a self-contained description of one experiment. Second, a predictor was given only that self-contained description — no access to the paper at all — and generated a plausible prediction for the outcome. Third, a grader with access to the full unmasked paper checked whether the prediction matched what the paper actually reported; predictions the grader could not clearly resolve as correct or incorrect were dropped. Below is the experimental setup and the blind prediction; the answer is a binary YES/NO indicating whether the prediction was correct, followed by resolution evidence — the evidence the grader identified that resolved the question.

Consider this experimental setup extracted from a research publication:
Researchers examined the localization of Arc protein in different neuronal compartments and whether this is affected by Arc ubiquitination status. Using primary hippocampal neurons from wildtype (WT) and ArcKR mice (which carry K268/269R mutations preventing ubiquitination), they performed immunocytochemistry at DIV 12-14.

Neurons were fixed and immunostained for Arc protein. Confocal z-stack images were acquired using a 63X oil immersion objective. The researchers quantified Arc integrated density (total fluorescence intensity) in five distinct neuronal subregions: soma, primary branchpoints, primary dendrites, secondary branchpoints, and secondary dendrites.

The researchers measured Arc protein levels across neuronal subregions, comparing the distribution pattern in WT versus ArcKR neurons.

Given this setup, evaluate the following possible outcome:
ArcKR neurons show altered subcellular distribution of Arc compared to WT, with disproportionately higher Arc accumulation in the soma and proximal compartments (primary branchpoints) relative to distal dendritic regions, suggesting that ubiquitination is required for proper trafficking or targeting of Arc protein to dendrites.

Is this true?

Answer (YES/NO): NO